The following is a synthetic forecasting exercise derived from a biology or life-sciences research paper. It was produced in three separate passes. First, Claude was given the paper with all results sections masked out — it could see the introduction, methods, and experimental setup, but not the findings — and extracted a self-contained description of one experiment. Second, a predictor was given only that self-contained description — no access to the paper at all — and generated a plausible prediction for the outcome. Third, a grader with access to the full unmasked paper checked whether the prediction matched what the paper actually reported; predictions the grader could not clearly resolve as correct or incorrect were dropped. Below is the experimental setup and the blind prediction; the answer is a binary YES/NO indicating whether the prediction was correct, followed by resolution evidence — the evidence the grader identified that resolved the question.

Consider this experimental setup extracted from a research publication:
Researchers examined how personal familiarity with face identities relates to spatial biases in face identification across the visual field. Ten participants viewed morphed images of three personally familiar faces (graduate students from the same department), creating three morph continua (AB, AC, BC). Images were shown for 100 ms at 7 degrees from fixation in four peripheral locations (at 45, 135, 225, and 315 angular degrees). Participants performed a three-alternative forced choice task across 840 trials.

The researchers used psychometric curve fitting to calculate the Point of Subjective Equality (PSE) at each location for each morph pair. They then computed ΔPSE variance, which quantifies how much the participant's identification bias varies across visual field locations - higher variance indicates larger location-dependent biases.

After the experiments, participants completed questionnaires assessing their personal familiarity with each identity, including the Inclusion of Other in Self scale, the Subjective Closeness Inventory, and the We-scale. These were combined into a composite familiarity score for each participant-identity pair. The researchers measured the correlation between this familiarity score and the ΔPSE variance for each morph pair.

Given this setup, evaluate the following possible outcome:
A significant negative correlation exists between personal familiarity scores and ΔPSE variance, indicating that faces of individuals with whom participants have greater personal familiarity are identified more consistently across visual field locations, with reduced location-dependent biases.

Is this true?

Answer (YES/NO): YES